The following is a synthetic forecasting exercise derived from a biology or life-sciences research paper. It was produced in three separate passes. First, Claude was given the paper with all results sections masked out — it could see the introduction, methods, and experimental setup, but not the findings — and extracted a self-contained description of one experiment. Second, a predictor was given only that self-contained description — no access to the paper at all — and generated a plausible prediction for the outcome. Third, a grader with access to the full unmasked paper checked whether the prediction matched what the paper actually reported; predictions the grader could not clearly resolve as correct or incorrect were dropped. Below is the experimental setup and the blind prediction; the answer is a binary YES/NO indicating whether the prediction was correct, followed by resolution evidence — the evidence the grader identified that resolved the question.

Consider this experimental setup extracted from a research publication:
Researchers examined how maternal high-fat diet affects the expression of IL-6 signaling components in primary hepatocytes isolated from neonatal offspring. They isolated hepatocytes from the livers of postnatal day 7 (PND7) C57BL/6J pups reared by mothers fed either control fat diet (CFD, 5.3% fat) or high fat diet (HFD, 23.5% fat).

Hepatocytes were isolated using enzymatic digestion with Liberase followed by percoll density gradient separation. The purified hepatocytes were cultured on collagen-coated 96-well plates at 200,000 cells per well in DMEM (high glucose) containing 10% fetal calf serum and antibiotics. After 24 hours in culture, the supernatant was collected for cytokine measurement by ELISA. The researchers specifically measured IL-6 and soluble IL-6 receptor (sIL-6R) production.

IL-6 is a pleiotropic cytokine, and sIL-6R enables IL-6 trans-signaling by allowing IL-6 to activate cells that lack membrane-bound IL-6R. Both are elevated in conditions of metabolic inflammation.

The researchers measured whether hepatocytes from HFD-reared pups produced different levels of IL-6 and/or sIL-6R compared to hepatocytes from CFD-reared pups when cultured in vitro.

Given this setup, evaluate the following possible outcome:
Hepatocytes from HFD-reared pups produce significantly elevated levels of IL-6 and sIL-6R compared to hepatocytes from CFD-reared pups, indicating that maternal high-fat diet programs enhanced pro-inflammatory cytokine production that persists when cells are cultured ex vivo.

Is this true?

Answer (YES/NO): NO